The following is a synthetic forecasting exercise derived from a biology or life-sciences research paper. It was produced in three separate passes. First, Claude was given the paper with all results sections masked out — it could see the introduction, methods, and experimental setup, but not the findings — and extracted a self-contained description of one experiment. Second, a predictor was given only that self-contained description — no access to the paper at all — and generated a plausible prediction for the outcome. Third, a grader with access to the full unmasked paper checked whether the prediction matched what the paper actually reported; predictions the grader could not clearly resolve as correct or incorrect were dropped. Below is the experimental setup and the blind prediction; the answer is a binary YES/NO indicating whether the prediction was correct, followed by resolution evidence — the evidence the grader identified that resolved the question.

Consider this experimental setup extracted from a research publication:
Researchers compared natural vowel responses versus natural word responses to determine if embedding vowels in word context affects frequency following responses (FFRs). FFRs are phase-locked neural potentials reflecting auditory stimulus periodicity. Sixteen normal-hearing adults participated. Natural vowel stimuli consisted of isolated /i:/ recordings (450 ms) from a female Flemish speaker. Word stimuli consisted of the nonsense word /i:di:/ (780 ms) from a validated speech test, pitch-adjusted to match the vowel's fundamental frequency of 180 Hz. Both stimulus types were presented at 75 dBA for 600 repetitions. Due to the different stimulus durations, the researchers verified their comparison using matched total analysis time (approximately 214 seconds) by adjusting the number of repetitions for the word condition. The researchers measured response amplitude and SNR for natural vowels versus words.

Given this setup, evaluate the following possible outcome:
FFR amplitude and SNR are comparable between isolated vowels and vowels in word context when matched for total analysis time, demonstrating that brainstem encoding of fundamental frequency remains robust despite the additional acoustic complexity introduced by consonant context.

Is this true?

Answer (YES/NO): YES